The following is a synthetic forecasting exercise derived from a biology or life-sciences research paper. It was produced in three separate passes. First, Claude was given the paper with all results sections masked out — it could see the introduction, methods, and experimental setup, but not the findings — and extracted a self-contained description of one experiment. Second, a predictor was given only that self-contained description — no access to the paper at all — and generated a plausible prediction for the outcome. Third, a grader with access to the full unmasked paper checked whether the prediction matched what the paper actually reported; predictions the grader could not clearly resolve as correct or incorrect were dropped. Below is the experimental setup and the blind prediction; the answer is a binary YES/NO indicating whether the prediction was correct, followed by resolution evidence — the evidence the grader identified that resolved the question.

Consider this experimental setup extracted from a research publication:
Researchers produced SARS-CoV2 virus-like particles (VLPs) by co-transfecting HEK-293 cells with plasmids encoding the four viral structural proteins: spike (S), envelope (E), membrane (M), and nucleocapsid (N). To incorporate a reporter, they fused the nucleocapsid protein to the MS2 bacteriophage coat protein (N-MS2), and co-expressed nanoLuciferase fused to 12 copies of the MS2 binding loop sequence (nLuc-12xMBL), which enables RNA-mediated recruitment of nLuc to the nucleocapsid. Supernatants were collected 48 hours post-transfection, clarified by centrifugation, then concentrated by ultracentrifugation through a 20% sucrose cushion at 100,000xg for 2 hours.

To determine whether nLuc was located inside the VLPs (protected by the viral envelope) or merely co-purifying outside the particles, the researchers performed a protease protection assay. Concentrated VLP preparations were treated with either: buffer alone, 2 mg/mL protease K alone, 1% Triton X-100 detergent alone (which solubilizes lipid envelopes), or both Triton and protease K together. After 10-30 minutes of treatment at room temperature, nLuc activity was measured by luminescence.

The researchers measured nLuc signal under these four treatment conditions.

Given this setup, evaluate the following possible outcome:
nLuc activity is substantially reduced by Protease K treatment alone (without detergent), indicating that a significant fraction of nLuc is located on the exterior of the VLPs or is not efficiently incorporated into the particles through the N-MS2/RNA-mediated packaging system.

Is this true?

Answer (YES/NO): NO